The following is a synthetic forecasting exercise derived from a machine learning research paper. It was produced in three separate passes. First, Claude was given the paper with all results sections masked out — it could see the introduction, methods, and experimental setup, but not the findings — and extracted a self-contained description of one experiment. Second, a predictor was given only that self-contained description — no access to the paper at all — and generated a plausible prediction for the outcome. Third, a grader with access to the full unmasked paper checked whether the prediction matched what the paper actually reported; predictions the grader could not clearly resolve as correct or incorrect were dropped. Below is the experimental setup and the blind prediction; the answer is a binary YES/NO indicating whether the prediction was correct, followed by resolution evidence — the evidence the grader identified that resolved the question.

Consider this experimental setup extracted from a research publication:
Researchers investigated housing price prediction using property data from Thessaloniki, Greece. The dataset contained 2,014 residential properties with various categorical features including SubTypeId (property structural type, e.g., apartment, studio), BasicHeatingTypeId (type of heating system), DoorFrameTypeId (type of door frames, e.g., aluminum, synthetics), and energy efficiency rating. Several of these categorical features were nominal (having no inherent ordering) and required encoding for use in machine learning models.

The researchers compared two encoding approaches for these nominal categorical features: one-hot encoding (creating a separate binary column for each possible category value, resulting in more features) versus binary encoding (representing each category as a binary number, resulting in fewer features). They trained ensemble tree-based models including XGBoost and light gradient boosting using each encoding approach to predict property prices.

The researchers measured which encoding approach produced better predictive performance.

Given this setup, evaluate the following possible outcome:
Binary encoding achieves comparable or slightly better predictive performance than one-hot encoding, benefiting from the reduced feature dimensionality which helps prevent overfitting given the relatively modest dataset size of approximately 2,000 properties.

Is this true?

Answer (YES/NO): NO